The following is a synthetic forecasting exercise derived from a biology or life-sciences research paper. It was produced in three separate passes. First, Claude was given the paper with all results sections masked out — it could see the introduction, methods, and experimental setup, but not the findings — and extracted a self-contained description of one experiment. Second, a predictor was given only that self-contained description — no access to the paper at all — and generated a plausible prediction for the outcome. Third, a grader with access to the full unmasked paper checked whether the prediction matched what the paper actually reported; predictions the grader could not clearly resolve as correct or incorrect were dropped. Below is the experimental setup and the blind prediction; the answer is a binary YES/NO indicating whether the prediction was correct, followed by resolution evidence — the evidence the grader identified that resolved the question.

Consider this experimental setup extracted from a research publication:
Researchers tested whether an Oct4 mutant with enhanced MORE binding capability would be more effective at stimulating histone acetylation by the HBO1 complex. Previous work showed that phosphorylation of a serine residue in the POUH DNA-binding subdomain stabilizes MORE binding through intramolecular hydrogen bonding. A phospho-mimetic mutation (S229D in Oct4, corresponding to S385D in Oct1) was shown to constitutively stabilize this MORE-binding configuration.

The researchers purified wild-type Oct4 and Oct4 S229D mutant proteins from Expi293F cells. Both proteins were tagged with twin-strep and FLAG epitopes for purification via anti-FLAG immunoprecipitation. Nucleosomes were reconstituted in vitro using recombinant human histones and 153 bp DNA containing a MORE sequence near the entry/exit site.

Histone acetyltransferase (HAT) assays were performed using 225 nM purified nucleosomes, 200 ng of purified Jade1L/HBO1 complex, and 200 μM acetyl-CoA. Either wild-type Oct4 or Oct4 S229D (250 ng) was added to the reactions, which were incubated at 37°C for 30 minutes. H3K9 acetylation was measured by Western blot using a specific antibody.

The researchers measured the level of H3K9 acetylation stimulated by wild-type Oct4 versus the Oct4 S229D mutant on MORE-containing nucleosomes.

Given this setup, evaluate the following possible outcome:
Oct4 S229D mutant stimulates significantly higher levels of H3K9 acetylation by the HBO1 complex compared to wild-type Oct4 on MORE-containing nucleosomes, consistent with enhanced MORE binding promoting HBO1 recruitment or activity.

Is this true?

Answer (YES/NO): YES